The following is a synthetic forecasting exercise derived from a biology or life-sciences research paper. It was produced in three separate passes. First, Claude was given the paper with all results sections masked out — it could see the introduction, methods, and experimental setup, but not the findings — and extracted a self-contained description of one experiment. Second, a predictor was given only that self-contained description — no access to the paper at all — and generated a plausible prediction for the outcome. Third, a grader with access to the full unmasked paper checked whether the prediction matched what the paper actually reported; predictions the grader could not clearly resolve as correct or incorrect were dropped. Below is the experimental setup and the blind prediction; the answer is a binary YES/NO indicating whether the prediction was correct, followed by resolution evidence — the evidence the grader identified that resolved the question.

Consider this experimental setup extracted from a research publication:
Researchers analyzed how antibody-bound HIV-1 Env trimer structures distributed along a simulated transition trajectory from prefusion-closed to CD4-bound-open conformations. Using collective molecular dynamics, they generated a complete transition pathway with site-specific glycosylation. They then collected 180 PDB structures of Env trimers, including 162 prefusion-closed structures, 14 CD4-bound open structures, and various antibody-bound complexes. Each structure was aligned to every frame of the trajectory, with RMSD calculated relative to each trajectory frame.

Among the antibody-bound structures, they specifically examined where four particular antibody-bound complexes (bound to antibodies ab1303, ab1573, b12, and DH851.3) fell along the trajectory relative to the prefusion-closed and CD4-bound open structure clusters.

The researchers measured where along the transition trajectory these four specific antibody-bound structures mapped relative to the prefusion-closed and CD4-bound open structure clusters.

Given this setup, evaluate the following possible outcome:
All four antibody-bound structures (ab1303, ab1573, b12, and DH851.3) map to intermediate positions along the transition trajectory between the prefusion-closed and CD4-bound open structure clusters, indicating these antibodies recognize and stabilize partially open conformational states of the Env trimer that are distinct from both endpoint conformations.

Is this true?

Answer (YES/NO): YES